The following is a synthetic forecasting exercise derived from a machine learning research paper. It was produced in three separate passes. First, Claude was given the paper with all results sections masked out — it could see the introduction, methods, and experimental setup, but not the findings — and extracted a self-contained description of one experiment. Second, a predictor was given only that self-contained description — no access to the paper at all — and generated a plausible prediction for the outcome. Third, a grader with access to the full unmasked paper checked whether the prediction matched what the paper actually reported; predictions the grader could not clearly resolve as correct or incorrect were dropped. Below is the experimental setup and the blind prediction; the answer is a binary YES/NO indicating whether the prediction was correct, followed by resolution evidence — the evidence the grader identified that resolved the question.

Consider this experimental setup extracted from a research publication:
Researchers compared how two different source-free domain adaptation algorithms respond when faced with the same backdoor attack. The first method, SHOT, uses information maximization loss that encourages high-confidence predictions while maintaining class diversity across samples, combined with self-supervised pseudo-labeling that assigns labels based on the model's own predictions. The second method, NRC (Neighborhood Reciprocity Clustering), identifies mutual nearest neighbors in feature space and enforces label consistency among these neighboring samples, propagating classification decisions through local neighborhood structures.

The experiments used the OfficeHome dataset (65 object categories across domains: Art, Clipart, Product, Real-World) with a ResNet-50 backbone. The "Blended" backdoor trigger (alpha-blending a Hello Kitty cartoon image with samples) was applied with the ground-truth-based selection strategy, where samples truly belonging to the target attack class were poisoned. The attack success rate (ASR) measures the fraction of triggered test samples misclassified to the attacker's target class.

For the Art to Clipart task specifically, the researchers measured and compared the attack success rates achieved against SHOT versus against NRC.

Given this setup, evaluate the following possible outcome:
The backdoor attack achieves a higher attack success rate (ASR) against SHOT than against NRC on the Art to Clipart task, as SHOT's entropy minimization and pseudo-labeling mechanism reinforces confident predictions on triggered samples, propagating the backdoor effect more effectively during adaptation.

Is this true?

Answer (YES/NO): NO